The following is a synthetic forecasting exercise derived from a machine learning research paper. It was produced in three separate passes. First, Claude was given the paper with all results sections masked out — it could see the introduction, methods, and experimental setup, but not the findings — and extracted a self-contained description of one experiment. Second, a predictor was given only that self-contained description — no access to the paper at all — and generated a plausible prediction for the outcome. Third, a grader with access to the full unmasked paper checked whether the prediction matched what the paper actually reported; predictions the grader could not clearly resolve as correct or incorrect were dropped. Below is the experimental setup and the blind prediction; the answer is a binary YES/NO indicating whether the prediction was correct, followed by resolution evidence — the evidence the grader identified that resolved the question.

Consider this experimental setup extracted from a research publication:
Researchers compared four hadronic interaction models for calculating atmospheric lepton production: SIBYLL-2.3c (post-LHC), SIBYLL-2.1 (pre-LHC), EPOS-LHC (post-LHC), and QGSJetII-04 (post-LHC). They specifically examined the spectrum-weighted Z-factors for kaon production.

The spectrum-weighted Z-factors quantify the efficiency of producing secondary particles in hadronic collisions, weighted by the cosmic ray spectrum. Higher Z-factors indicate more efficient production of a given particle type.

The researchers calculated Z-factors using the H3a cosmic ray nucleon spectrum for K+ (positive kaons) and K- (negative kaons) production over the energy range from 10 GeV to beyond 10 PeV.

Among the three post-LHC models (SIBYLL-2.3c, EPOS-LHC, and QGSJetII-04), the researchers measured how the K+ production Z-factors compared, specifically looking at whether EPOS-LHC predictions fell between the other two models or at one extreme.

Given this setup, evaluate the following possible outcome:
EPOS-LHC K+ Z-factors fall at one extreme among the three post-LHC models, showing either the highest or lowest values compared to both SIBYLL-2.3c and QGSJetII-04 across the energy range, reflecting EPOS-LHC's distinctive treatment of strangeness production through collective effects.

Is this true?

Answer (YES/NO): NO